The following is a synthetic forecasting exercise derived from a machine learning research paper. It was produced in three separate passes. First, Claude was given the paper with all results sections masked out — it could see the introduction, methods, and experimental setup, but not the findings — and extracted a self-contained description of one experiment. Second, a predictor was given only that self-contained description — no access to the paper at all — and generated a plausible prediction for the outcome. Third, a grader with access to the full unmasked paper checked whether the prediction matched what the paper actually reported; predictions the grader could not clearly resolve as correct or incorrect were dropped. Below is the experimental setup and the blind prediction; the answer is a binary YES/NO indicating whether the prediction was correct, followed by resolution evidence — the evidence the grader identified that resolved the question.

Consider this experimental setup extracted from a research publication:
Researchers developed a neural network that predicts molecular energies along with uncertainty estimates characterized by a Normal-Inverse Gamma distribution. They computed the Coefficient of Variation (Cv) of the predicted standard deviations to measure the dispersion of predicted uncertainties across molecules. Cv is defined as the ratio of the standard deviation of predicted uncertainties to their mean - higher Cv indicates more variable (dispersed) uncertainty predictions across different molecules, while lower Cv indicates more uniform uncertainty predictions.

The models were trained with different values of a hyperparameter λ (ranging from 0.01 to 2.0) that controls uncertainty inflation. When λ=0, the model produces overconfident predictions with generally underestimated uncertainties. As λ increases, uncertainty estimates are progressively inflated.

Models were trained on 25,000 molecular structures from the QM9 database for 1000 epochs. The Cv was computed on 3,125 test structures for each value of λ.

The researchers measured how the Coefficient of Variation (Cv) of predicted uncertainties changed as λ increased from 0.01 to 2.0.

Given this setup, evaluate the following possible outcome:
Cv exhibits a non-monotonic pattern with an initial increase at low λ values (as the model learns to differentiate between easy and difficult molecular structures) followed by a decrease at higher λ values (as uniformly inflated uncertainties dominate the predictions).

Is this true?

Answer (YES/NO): NO